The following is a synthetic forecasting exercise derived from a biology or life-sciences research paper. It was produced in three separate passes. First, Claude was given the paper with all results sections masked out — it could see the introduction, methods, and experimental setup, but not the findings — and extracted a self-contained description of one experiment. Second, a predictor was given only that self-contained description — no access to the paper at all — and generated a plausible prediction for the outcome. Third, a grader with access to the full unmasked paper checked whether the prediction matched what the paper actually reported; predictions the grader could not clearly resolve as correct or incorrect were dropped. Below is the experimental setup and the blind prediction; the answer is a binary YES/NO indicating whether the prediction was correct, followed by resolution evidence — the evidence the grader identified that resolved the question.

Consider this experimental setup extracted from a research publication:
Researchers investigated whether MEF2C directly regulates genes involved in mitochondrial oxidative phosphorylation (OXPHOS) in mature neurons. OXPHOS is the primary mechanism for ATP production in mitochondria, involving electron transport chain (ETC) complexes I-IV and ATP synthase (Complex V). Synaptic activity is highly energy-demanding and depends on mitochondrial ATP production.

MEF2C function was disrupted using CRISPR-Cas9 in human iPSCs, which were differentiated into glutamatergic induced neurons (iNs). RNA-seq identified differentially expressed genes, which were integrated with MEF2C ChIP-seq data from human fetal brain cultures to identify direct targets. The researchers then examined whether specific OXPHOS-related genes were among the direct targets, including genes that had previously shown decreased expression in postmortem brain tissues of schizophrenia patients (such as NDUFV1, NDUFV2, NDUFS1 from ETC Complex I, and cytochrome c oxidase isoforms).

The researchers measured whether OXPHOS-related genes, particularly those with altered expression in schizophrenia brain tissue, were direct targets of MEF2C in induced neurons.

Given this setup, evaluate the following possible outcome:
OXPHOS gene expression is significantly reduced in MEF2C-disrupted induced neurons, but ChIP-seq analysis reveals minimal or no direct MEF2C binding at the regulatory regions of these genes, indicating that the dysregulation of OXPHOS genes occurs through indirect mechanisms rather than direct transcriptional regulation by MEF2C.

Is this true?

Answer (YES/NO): NO